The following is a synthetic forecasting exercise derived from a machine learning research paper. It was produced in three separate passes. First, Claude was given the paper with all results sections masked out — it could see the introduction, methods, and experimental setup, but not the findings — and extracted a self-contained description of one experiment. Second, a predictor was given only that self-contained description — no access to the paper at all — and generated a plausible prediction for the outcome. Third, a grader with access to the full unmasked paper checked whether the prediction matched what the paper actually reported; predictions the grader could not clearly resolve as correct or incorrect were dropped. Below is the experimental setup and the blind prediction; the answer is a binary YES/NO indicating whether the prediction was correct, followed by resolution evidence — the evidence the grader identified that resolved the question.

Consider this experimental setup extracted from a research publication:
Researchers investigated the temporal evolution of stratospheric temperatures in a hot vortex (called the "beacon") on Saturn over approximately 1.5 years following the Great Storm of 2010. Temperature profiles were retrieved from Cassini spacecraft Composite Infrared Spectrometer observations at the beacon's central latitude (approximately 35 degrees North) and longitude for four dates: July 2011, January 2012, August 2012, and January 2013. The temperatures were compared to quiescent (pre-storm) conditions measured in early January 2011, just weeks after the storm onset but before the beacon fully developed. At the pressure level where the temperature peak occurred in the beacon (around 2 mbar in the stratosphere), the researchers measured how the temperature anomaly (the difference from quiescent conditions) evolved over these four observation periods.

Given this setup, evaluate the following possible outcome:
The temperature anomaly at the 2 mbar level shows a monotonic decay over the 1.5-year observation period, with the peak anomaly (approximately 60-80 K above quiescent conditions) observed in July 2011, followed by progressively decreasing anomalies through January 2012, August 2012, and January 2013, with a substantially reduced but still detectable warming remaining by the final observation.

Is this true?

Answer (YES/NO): YES